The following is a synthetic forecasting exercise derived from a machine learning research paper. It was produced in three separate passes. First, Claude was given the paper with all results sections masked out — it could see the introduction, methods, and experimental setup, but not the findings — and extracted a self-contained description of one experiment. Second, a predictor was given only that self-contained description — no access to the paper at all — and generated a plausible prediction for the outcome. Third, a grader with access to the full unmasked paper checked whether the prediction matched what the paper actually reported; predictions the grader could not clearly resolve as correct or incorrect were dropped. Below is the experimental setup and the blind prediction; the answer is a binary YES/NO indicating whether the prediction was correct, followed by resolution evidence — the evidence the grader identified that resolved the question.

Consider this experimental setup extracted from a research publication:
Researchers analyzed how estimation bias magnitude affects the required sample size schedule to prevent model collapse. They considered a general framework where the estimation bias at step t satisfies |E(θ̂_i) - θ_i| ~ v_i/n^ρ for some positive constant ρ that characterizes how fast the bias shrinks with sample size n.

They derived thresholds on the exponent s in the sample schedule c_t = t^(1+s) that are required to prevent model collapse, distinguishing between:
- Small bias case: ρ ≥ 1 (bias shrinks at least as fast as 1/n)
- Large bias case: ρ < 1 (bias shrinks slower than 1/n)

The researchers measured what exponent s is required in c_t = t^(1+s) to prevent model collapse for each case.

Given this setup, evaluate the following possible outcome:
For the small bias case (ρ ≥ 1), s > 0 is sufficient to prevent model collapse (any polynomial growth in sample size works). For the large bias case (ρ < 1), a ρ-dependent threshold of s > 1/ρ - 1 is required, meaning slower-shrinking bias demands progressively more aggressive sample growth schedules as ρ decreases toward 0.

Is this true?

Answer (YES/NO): YES